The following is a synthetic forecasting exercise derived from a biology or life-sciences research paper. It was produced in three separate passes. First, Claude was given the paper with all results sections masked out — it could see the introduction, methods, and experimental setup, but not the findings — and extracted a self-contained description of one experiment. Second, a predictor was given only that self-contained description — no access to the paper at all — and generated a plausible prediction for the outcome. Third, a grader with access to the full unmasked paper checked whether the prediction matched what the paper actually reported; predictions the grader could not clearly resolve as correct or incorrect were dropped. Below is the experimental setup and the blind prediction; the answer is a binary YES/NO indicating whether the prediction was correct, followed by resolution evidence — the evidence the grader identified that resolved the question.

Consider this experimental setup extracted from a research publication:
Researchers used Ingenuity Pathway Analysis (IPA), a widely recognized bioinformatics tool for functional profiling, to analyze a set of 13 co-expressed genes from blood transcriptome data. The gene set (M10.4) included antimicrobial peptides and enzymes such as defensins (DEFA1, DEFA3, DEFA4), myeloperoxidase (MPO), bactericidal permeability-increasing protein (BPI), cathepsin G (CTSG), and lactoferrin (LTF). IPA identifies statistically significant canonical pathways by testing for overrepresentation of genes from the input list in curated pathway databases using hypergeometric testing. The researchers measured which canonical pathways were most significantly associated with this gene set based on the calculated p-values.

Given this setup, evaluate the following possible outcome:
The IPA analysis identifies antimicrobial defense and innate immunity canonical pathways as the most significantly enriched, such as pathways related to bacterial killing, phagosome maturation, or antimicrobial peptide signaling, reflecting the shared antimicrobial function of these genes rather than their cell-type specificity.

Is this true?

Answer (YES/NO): NO